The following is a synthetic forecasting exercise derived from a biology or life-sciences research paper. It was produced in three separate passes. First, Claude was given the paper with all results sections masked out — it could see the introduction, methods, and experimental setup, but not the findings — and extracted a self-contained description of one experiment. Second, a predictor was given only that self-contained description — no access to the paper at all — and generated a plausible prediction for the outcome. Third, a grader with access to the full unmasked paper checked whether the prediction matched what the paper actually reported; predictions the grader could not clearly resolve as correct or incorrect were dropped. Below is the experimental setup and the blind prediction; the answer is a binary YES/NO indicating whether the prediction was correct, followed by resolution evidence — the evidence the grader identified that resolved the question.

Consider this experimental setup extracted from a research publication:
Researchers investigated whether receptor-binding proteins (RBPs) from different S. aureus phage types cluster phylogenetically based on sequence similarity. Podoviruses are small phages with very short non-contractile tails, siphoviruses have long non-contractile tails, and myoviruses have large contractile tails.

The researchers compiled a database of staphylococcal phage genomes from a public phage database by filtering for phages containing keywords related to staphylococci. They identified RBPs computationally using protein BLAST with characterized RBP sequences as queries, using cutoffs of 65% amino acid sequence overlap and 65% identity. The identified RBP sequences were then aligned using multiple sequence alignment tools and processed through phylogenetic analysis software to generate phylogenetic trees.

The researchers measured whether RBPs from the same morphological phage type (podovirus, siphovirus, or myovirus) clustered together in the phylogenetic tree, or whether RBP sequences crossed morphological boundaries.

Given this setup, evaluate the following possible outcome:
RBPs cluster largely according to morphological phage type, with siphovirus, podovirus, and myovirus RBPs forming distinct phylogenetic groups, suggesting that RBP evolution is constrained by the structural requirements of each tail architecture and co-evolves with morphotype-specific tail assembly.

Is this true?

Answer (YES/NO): YES